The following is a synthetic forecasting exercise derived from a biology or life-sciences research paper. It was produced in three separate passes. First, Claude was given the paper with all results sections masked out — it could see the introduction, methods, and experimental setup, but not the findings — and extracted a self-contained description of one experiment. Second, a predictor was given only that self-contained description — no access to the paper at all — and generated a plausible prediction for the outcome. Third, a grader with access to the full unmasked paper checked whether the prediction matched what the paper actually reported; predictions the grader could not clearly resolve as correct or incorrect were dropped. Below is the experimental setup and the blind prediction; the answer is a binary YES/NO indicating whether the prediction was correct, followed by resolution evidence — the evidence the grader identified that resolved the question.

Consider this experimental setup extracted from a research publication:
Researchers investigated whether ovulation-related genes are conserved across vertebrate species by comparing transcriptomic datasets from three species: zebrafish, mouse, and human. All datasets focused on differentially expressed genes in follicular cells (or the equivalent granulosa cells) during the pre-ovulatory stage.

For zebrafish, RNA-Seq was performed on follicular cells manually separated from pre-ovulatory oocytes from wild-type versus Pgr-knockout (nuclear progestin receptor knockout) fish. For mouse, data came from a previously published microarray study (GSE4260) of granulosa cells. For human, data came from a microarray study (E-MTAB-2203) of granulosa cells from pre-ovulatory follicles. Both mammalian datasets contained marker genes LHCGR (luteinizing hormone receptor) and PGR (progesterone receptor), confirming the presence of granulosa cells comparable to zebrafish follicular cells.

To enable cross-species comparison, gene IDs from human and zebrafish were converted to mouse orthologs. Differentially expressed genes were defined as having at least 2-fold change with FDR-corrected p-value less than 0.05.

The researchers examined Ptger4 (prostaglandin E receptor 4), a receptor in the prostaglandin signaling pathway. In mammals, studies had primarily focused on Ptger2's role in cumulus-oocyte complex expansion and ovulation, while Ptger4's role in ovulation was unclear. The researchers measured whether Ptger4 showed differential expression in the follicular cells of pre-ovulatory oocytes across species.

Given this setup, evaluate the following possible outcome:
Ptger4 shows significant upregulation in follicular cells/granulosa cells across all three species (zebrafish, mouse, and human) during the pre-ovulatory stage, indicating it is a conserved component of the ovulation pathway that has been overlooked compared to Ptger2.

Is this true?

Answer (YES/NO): NO